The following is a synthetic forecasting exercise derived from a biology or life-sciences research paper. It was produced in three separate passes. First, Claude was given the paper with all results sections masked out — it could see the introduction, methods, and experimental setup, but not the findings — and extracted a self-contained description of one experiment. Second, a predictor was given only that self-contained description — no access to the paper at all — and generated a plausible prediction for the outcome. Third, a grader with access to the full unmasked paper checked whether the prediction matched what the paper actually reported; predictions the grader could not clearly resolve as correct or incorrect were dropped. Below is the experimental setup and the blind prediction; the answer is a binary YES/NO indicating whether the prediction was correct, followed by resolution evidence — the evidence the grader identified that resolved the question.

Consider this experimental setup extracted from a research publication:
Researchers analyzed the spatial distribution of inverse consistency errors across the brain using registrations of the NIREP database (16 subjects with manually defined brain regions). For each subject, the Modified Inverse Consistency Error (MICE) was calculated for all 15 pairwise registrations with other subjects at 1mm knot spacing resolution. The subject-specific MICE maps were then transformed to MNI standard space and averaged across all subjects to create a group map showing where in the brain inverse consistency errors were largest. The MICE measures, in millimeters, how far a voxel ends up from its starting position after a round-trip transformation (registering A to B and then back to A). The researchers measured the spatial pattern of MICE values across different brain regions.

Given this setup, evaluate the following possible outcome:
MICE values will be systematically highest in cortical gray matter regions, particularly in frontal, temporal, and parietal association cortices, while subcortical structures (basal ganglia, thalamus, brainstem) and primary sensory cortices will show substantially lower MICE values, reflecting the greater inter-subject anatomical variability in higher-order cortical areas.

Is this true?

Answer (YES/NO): YES